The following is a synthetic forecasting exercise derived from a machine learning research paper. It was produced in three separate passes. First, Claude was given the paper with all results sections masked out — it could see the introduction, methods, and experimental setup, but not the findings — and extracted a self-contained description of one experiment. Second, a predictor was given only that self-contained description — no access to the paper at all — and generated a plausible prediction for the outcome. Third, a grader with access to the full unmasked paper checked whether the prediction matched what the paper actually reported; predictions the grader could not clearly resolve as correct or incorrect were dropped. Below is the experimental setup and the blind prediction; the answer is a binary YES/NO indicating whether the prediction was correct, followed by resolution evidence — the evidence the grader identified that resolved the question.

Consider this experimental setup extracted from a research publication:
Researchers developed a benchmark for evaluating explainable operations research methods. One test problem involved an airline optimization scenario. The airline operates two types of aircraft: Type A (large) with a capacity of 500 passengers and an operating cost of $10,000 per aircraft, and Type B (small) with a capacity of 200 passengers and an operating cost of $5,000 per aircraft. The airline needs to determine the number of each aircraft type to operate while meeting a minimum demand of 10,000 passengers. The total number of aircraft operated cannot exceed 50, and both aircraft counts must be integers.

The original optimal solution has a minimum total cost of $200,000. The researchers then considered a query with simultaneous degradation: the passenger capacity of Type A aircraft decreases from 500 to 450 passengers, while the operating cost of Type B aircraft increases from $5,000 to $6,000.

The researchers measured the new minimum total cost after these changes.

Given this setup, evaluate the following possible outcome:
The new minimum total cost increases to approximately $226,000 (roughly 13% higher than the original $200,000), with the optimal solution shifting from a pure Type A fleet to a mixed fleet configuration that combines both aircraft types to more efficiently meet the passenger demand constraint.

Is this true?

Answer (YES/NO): YES